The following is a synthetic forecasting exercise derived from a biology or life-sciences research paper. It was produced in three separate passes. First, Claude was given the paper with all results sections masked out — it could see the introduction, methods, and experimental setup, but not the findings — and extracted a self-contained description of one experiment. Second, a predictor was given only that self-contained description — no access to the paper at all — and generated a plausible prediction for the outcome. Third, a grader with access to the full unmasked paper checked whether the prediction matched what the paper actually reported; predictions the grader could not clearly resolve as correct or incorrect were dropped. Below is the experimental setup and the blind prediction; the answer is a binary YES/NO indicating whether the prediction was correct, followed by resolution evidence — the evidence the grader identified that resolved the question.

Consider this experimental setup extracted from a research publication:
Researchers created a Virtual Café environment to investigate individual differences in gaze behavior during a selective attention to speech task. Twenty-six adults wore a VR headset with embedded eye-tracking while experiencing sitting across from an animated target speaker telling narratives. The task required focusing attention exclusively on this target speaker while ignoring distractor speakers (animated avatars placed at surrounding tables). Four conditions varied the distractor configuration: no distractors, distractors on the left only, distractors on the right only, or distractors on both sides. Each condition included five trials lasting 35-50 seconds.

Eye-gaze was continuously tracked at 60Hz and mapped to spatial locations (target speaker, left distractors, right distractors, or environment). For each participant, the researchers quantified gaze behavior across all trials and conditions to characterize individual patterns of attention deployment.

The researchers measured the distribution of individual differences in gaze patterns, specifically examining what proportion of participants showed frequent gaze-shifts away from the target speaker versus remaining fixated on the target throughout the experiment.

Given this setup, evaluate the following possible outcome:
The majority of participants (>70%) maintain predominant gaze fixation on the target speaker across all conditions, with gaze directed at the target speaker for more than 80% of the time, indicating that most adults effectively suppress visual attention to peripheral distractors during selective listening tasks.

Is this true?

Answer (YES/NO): YES